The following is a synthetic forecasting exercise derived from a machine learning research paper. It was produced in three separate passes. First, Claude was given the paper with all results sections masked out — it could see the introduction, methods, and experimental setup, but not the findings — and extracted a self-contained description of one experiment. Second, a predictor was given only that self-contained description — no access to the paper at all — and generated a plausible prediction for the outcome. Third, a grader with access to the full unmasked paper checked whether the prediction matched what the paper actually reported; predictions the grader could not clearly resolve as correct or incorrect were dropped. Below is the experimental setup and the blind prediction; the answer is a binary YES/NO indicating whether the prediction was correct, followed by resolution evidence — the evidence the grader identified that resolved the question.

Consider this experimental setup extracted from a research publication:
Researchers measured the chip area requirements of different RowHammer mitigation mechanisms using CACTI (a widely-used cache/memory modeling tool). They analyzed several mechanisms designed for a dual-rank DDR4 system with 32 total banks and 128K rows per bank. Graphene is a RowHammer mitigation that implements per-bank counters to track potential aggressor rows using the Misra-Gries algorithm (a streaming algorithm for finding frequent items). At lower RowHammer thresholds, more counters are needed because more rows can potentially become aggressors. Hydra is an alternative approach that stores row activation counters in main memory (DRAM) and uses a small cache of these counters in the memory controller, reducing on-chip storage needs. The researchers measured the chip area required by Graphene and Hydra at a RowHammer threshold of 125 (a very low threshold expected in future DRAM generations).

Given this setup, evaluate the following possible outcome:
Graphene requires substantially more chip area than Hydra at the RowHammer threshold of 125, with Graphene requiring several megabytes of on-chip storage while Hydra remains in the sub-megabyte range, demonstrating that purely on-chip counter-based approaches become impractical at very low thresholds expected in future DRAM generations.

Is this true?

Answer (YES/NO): NO